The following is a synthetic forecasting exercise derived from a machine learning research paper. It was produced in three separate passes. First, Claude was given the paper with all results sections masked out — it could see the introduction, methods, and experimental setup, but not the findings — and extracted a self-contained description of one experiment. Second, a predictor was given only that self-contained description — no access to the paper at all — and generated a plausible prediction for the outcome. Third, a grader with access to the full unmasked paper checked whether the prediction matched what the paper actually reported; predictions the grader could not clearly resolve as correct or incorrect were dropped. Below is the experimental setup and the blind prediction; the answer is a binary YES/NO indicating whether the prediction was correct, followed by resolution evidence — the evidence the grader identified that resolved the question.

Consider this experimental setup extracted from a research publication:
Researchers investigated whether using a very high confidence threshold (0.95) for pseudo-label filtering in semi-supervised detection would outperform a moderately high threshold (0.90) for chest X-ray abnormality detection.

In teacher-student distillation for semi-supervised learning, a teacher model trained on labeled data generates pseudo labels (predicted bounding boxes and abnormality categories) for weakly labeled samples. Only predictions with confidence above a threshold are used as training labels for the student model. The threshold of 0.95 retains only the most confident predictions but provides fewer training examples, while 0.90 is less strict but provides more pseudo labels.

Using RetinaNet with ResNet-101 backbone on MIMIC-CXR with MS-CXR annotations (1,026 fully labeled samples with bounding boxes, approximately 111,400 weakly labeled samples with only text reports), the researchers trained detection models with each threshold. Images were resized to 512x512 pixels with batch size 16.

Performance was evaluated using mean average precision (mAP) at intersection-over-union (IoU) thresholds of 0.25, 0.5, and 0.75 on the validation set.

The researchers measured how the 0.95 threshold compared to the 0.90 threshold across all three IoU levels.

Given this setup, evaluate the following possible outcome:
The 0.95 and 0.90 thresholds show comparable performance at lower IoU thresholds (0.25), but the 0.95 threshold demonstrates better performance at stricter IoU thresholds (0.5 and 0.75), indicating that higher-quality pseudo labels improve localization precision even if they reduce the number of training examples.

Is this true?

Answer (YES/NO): NO